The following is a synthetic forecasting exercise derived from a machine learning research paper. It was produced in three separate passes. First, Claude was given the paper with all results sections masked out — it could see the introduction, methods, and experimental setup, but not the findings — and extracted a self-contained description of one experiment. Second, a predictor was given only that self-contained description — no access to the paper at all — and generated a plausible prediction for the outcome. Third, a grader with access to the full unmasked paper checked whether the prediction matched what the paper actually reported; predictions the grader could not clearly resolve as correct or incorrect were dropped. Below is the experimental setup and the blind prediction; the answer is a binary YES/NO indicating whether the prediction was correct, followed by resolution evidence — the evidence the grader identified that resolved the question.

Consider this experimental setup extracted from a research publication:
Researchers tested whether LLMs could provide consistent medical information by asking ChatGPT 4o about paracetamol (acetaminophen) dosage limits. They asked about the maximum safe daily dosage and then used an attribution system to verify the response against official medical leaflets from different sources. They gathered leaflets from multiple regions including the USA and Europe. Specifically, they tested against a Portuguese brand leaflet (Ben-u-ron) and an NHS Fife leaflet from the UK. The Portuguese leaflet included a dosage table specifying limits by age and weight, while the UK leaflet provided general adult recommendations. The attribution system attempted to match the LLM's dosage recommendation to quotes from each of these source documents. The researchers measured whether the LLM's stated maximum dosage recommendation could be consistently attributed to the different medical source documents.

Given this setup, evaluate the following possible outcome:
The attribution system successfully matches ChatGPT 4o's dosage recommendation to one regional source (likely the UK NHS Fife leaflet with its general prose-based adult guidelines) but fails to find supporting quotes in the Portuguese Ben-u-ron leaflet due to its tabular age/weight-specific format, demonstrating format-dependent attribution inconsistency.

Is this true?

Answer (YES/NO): NO